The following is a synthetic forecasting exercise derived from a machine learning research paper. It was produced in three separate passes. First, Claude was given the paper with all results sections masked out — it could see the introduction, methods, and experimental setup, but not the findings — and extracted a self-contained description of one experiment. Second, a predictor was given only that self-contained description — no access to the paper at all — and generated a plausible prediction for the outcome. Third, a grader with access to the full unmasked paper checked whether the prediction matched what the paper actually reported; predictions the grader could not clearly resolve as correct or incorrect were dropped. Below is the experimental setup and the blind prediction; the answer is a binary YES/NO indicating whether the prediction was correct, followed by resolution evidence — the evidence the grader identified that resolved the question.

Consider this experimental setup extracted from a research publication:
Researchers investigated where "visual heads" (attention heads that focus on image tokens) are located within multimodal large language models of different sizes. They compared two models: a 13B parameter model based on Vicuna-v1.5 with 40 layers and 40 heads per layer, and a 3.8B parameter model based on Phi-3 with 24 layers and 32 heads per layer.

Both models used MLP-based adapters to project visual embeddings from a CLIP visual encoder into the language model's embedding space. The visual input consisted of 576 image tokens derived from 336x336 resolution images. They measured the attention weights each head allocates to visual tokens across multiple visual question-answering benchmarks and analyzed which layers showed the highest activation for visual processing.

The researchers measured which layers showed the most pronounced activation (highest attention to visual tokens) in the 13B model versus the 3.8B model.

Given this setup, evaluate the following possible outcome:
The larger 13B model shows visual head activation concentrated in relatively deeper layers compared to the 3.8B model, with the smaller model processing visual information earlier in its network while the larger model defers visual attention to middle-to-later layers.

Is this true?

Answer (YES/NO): NO